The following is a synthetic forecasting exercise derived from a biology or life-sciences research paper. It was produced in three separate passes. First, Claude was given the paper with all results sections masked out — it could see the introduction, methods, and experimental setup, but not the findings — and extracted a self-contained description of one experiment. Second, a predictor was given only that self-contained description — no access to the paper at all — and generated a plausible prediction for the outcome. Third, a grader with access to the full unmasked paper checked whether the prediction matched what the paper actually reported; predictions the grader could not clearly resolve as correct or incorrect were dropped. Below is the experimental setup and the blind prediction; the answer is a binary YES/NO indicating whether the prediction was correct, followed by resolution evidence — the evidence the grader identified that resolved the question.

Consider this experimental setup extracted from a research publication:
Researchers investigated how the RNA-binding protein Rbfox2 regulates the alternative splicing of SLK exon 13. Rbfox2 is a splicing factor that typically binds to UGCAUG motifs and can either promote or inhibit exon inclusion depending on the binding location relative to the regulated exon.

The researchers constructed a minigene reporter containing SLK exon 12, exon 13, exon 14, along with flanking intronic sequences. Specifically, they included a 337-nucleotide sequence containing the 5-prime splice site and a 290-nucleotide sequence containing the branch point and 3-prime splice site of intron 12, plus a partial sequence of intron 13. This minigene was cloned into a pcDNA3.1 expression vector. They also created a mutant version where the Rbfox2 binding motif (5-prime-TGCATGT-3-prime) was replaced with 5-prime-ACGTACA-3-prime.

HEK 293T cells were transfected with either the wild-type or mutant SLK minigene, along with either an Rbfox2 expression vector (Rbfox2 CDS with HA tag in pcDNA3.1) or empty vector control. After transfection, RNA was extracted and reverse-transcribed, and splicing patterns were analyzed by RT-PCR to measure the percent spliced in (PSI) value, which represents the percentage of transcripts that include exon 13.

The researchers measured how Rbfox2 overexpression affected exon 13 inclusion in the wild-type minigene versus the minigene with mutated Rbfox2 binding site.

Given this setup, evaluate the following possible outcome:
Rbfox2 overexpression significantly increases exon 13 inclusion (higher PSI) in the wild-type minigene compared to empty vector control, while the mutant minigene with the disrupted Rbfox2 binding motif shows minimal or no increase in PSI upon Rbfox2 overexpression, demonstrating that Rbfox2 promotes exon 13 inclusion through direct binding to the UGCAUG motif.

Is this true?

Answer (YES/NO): NO